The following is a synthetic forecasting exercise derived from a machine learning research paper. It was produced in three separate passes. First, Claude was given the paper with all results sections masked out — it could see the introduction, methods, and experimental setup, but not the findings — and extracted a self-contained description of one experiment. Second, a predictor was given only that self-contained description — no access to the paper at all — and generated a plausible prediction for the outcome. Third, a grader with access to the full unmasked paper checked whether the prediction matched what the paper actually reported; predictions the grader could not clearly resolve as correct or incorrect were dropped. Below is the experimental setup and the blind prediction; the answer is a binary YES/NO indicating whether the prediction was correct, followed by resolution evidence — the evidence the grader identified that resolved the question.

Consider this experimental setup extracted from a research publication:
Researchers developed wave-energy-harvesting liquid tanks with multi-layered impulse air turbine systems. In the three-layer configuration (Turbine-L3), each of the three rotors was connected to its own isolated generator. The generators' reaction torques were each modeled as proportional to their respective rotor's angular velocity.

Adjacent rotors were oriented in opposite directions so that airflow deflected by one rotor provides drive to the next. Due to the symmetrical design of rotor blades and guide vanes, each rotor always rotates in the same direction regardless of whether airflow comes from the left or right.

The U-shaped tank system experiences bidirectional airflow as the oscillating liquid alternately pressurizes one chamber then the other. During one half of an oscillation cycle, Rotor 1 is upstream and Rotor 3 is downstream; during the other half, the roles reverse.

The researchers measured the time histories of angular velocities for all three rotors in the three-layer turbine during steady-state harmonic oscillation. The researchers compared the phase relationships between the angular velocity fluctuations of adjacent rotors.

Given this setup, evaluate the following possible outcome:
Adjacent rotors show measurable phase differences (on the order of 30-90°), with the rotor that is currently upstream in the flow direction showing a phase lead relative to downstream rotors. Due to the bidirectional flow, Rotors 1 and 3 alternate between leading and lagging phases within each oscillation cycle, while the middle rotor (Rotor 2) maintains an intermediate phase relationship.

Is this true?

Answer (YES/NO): NO